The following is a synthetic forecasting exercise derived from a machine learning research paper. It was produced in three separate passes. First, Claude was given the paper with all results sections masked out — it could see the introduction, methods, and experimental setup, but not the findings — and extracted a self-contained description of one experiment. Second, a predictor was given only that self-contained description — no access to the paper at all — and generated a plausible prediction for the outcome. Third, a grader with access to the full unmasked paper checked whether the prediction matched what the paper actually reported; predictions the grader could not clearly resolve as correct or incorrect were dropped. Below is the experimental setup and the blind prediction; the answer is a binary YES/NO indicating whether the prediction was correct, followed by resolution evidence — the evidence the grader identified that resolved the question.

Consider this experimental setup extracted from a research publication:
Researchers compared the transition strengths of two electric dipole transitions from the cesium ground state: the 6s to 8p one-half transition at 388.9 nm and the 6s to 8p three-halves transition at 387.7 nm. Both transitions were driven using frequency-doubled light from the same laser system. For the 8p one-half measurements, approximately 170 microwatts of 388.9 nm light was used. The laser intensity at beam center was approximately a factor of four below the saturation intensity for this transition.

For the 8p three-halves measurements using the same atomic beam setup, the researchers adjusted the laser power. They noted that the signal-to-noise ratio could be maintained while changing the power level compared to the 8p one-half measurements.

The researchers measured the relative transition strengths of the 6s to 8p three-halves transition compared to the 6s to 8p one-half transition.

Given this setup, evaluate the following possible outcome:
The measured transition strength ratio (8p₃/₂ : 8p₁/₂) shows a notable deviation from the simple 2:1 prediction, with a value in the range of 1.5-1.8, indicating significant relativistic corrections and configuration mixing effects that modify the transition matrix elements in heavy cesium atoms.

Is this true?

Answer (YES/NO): NO